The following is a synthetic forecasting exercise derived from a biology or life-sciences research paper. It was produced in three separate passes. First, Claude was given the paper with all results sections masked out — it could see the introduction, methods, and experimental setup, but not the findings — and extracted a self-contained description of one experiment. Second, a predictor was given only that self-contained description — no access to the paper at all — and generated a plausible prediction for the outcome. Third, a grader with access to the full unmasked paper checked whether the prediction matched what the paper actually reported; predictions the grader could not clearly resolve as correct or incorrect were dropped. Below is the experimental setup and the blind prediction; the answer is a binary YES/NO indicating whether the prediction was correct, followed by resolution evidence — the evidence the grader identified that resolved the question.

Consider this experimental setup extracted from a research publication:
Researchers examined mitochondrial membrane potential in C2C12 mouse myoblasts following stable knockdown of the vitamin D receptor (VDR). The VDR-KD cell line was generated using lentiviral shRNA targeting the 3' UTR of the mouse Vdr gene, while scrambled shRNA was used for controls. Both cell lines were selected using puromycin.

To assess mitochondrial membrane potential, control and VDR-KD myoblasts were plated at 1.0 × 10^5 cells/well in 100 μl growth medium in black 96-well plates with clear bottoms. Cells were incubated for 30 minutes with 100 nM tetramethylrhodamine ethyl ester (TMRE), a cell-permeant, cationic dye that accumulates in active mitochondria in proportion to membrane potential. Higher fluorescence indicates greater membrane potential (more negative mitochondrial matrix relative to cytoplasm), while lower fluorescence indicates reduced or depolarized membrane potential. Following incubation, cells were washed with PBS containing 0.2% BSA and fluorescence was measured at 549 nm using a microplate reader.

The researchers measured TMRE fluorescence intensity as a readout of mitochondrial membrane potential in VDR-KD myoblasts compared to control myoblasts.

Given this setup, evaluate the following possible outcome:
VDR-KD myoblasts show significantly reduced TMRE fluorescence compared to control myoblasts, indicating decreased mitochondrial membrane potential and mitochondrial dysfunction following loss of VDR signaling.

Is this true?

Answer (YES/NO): YES